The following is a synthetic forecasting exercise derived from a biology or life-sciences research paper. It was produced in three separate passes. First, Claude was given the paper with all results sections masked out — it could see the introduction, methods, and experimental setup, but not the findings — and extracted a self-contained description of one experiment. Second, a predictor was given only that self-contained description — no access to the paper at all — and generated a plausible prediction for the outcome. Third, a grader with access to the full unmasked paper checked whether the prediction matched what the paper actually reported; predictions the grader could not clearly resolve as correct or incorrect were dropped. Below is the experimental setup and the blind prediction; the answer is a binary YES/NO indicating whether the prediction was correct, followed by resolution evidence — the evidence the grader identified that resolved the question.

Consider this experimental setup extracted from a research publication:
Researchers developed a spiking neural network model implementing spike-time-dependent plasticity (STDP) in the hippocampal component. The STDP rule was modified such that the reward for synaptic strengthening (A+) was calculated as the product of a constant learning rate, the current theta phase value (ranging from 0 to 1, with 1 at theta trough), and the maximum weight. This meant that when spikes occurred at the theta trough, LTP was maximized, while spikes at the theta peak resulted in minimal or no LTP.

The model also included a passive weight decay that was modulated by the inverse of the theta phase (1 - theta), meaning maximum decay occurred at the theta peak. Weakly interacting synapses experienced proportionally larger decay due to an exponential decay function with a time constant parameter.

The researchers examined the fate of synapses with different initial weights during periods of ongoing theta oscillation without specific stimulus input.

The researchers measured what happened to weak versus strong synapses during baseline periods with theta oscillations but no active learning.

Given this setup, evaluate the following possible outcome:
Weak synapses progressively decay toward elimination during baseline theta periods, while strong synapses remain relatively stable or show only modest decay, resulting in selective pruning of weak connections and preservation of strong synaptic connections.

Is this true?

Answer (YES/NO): YES